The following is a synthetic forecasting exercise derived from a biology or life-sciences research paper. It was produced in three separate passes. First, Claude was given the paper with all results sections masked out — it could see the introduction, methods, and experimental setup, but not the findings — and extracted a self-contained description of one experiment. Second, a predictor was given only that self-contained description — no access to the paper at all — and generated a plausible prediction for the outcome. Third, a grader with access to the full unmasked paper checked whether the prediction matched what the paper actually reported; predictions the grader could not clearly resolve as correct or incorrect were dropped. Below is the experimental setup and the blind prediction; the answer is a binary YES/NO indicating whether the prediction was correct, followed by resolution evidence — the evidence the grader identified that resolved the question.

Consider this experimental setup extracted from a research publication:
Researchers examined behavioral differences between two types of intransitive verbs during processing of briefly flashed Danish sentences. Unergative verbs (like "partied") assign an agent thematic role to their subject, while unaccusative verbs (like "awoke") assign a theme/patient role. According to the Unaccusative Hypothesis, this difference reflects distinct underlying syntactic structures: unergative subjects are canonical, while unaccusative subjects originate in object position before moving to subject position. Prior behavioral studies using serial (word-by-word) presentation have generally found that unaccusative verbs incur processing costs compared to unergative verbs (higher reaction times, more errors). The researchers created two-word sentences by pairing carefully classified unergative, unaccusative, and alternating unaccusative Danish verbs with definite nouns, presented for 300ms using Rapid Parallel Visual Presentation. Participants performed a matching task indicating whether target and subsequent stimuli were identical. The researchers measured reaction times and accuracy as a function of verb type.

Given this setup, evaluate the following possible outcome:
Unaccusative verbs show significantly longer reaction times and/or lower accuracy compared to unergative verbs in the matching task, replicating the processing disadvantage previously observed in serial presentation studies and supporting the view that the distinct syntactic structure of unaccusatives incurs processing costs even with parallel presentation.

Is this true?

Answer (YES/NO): NO